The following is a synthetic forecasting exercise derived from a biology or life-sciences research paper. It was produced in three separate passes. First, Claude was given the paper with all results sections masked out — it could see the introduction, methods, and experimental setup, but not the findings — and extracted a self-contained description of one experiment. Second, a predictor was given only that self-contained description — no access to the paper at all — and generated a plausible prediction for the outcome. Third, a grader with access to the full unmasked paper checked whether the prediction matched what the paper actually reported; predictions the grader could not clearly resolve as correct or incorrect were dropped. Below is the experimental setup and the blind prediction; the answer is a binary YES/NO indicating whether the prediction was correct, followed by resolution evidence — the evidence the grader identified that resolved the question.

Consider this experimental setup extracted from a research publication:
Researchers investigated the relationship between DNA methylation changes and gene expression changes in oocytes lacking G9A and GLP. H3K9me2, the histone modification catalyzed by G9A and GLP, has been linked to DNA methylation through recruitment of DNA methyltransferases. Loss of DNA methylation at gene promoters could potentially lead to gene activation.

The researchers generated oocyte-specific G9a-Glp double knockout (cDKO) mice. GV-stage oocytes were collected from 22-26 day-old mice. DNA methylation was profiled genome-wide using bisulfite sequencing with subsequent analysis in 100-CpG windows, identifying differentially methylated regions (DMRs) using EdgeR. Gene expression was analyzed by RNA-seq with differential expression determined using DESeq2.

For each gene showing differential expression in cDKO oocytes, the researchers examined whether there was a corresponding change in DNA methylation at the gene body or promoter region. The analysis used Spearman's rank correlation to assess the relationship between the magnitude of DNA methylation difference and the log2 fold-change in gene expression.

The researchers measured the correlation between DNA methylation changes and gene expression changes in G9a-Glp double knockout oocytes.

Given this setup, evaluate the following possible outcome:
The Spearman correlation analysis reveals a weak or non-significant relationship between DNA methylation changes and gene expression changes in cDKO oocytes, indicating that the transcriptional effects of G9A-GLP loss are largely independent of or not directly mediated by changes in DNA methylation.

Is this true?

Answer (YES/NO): NO